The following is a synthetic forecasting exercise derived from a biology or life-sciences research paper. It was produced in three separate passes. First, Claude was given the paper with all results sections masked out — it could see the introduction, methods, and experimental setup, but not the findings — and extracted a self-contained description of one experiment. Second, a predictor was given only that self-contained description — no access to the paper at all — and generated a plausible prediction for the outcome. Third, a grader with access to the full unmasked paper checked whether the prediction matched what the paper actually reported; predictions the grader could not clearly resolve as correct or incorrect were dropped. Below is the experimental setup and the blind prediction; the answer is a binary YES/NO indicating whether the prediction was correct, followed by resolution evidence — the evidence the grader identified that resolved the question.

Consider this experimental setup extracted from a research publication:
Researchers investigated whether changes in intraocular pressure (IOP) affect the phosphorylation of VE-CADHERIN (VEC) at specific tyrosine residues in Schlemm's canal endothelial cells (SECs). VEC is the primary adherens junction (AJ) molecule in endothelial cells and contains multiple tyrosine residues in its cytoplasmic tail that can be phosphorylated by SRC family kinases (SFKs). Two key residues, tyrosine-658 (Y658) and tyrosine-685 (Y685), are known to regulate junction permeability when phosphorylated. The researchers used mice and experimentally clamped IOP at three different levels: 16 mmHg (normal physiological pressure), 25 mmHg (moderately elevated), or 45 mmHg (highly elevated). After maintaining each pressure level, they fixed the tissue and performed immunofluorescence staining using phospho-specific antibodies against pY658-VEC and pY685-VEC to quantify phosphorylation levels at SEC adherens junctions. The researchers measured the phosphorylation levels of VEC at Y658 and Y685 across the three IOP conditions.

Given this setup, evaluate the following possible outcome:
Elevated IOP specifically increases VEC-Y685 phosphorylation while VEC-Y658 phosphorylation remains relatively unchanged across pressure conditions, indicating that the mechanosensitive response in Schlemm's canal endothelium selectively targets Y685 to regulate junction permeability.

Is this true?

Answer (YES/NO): NO